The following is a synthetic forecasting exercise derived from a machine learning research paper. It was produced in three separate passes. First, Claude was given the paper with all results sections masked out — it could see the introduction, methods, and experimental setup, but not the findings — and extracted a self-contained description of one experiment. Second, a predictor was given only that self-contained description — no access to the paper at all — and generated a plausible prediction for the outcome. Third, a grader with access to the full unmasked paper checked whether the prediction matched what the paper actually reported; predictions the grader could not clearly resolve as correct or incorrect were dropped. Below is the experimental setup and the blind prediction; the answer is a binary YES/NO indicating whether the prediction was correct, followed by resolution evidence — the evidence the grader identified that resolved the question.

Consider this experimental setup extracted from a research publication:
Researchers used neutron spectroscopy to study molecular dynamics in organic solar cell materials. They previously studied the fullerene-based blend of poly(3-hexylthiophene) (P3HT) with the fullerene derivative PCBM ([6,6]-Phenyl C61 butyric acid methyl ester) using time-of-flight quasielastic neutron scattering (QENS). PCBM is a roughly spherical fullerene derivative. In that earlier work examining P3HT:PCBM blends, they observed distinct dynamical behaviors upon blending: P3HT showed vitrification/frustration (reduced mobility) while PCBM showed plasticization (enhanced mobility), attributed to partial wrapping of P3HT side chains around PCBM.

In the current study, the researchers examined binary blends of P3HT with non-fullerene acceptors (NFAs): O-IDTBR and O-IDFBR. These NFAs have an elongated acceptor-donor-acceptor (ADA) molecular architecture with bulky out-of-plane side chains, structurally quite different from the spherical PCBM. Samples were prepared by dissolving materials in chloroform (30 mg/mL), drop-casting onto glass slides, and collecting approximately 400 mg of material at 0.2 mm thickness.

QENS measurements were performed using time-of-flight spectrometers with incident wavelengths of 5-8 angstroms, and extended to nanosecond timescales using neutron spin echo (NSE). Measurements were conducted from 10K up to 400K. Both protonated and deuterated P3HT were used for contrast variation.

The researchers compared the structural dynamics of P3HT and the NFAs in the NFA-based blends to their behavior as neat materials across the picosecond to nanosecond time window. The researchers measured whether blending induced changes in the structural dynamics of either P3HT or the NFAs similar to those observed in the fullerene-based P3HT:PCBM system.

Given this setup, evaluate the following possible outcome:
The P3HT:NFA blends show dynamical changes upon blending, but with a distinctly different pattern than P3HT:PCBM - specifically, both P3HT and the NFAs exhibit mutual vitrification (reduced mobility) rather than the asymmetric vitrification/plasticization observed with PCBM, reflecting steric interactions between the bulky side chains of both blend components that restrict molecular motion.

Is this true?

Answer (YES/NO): NO